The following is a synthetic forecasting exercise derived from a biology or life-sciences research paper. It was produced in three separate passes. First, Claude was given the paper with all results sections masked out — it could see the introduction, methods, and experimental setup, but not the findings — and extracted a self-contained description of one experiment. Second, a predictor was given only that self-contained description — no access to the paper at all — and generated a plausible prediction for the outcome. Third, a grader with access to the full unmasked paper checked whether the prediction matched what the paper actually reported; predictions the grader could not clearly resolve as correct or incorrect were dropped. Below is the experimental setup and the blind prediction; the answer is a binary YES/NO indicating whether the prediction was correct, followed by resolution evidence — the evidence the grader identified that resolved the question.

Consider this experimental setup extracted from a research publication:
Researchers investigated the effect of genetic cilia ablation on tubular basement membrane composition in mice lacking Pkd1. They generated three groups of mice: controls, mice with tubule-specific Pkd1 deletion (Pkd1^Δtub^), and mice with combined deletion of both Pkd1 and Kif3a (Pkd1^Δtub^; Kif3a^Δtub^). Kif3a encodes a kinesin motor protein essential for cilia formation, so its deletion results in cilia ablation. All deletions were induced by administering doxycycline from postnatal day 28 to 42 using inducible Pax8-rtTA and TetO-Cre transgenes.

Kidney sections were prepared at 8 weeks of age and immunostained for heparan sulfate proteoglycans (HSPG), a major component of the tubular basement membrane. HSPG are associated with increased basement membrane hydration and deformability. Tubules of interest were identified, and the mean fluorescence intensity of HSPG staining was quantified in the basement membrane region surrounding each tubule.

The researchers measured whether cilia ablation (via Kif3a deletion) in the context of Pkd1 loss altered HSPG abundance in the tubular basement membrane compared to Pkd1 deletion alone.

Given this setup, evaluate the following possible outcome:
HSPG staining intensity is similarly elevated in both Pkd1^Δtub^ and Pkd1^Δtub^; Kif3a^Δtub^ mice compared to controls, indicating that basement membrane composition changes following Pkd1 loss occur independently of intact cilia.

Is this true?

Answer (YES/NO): NO